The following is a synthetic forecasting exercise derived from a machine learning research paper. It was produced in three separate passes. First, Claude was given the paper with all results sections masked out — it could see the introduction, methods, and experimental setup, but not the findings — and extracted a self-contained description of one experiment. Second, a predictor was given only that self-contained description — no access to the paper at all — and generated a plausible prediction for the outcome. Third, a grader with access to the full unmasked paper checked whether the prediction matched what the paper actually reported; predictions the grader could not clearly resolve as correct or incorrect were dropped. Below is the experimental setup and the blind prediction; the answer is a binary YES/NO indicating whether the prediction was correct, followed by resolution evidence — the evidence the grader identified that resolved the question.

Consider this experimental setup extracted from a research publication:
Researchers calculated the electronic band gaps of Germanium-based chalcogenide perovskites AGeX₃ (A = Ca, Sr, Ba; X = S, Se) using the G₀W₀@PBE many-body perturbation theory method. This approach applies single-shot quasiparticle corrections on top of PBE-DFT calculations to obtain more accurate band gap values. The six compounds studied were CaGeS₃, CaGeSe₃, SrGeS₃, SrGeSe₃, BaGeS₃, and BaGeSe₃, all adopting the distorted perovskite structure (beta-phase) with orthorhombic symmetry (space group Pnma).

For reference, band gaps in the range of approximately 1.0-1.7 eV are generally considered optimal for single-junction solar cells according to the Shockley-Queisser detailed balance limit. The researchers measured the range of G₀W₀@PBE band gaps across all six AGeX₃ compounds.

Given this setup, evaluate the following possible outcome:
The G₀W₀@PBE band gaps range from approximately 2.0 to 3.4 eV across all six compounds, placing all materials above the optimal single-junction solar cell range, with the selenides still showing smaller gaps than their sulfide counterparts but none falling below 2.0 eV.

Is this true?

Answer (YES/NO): NO